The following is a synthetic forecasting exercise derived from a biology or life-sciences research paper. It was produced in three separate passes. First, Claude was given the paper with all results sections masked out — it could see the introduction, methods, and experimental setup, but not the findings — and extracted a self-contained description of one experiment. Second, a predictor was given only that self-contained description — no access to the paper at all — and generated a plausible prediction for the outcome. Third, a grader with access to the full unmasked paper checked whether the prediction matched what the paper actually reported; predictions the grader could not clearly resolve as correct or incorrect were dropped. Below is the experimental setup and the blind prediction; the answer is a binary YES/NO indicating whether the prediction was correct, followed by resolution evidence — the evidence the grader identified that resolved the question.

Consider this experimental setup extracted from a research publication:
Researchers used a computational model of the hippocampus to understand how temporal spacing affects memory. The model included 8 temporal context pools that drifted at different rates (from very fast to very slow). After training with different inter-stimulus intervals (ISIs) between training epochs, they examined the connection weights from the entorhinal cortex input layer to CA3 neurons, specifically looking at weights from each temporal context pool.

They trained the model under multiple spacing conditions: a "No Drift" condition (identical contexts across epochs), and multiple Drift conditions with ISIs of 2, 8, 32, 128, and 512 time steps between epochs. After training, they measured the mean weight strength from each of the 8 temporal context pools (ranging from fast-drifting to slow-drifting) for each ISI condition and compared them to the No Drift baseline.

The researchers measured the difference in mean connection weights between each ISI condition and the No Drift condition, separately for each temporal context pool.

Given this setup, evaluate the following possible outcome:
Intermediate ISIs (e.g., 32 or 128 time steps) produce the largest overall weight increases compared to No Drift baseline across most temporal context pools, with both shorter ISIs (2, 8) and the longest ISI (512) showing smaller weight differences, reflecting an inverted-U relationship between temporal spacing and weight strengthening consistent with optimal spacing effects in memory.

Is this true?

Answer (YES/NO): NO